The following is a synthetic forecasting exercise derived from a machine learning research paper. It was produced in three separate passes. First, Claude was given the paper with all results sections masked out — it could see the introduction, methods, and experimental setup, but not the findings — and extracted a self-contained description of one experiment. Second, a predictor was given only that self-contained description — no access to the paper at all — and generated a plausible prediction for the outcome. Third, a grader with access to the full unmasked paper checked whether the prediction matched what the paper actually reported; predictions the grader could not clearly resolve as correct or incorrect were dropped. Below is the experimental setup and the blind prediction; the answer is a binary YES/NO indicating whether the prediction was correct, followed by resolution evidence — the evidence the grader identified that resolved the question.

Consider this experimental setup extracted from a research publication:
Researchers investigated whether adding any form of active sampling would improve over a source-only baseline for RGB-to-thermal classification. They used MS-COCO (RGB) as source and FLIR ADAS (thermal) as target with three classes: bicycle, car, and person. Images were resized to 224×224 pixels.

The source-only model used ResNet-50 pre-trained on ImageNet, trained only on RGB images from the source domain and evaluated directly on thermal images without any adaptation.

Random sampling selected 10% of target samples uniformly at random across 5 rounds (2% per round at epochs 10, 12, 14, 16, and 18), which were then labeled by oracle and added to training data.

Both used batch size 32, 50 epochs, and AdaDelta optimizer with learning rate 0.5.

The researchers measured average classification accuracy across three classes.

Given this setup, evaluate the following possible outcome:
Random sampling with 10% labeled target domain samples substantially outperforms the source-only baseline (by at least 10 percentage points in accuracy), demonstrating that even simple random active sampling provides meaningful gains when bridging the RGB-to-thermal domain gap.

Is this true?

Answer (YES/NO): NO